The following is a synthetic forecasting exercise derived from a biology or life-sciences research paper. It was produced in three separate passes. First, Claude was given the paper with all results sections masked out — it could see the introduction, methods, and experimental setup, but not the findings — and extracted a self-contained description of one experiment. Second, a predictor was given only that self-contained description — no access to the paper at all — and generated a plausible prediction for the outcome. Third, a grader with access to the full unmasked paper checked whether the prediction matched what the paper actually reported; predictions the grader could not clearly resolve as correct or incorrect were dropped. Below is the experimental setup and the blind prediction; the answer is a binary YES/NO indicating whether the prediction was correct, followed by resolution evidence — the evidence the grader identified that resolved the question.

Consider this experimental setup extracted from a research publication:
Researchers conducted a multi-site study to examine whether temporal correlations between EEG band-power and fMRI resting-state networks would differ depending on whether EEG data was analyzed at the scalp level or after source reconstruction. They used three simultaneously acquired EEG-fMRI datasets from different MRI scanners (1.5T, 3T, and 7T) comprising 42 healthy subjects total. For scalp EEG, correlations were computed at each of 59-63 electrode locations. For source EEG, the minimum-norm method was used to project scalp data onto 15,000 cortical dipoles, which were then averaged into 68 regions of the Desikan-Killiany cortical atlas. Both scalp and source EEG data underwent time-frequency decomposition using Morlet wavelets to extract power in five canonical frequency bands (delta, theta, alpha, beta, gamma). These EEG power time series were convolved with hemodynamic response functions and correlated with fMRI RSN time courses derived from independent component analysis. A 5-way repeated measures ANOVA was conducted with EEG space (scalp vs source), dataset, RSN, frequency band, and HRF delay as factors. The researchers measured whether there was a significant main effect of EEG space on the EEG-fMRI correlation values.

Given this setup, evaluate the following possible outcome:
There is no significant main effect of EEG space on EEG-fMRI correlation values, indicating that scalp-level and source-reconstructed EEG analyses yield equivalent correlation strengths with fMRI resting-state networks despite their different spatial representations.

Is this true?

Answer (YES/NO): YES